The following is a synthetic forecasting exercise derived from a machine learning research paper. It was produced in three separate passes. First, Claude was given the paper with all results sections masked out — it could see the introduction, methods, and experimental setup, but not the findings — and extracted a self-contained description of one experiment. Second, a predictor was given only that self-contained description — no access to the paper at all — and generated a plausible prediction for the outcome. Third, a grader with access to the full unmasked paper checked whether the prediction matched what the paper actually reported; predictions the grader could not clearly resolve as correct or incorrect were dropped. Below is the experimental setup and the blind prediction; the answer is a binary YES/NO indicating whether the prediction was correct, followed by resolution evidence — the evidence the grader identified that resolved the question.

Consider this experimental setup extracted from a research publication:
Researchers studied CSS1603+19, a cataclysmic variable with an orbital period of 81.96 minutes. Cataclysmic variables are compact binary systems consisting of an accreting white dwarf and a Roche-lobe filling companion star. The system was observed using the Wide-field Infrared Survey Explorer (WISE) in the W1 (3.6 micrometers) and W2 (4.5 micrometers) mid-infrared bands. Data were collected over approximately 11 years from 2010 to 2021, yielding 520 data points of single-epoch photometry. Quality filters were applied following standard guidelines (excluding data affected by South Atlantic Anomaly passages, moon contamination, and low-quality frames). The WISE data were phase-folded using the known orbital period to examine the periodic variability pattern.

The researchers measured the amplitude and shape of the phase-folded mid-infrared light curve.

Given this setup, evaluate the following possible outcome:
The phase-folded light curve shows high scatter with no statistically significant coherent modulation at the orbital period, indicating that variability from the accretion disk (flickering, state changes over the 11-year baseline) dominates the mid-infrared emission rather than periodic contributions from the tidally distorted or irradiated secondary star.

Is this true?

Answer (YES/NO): NO